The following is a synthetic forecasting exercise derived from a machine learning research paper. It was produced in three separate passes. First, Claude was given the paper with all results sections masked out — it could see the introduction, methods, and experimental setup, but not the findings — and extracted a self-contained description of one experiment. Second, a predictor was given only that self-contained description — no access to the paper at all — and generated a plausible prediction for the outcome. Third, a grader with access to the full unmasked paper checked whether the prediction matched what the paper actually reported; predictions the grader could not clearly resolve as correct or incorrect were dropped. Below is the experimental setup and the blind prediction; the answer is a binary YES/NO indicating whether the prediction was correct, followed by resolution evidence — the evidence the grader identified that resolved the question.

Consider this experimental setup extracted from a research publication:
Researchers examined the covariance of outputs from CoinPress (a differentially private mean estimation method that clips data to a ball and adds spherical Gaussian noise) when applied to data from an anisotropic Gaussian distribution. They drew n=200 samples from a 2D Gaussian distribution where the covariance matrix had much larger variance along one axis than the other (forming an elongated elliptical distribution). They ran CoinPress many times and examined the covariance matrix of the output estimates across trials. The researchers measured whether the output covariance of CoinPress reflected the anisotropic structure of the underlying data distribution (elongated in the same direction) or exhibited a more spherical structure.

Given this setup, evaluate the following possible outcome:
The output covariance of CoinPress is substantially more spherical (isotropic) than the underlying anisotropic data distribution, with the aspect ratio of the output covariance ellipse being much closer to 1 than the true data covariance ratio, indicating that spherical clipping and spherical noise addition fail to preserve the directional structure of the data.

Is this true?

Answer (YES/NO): YES